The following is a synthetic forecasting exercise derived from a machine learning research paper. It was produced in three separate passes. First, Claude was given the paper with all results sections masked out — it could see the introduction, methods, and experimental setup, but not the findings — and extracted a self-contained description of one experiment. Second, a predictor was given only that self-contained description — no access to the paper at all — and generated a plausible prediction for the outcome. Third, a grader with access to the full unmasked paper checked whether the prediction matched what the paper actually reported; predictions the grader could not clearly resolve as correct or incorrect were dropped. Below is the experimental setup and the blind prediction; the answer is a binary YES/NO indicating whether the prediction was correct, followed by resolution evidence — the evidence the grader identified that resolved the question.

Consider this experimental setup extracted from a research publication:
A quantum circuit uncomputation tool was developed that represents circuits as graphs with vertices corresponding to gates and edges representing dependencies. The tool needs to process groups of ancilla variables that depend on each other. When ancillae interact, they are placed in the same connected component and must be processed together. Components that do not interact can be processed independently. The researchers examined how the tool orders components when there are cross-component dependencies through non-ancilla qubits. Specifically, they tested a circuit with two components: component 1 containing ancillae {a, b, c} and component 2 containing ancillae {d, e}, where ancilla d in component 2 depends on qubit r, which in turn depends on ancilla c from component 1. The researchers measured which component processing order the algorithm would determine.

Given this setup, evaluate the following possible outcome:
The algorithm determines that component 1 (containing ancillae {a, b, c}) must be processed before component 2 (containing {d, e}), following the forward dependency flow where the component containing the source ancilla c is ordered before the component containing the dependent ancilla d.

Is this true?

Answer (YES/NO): YES